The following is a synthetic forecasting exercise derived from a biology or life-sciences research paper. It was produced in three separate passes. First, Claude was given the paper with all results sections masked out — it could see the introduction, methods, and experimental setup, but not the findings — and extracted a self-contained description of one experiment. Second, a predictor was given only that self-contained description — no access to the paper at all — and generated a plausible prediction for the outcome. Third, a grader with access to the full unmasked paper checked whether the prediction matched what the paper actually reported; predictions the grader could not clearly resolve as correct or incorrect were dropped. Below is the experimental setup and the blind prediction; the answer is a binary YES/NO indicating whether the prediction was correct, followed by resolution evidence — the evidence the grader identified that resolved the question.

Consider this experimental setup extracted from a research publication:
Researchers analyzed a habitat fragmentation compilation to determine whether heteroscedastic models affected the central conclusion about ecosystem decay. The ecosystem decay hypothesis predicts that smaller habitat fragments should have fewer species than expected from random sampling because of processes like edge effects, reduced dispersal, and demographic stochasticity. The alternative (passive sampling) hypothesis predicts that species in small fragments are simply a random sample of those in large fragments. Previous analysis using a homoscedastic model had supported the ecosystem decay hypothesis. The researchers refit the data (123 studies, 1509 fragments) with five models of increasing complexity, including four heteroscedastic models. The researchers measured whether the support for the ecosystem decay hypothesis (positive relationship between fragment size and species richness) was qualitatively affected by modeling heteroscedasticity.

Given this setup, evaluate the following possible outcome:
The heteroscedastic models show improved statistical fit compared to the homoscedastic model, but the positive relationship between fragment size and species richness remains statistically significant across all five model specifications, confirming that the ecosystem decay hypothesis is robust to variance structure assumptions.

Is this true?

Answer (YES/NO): YES